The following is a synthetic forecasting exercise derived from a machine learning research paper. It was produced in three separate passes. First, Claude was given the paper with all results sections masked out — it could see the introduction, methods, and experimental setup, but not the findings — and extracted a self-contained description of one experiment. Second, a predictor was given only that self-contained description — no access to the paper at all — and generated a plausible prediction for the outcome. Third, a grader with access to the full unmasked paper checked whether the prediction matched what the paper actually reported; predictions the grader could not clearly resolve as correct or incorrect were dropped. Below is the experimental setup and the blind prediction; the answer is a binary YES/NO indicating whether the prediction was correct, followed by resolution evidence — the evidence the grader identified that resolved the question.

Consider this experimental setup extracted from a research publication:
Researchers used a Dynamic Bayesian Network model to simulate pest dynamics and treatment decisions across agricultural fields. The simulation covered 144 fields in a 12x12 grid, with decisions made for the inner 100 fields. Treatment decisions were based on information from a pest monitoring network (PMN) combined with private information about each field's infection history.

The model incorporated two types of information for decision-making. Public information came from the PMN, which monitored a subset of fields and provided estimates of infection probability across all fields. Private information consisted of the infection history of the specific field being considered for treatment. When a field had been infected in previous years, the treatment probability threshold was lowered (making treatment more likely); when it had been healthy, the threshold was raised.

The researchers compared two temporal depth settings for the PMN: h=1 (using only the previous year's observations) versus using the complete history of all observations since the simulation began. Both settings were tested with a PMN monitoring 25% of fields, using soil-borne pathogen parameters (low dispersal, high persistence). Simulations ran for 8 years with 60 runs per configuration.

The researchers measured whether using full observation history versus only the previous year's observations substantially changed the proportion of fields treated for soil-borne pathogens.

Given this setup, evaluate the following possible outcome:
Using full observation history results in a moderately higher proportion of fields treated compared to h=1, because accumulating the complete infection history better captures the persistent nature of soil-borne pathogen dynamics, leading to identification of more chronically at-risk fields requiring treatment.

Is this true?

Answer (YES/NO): NO